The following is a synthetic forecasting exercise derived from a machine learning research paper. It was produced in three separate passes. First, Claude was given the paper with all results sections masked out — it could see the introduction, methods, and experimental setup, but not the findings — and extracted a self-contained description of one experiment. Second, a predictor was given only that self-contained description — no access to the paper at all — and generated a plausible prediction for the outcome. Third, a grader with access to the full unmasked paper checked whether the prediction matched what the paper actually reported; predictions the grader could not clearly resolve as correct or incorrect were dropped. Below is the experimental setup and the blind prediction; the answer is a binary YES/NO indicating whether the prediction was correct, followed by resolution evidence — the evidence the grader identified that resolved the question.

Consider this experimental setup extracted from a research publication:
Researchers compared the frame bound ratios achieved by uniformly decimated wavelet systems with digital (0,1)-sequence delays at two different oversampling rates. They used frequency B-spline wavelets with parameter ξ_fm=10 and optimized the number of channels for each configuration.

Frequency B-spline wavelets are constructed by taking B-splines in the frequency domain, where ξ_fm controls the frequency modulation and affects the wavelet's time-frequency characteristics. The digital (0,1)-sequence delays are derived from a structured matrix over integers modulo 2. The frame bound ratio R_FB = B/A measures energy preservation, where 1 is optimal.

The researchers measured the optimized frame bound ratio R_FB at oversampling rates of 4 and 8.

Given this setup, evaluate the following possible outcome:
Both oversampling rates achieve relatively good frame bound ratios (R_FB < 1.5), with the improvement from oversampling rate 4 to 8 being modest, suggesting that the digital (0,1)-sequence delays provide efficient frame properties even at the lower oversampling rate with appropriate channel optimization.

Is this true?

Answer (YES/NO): NO